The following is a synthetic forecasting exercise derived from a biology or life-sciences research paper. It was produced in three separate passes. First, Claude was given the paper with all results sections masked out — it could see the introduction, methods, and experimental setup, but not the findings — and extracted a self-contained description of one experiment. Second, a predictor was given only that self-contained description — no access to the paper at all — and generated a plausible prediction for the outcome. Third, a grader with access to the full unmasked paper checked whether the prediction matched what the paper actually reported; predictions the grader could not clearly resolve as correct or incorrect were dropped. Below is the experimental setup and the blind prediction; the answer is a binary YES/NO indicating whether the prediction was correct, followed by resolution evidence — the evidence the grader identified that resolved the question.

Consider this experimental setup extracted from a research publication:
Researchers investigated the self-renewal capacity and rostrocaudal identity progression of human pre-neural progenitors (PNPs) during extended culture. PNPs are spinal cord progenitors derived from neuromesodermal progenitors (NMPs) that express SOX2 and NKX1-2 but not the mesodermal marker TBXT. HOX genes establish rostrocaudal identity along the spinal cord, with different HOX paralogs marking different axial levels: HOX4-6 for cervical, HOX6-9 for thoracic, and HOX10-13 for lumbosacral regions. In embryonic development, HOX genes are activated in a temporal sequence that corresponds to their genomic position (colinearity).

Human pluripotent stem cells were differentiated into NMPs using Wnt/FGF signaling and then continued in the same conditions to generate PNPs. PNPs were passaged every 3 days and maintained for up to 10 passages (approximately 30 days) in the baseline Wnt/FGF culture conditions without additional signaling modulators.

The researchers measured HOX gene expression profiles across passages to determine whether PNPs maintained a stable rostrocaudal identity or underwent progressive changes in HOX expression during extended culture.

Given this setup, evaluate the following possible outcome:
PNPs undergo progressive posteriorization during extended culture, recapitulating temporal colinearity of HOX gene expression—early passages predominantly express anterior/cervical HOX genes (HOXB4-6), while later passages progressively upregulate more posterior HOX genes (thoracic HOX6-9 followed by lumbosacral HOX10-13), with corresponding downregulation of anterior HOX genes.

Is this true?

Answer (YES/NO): YES